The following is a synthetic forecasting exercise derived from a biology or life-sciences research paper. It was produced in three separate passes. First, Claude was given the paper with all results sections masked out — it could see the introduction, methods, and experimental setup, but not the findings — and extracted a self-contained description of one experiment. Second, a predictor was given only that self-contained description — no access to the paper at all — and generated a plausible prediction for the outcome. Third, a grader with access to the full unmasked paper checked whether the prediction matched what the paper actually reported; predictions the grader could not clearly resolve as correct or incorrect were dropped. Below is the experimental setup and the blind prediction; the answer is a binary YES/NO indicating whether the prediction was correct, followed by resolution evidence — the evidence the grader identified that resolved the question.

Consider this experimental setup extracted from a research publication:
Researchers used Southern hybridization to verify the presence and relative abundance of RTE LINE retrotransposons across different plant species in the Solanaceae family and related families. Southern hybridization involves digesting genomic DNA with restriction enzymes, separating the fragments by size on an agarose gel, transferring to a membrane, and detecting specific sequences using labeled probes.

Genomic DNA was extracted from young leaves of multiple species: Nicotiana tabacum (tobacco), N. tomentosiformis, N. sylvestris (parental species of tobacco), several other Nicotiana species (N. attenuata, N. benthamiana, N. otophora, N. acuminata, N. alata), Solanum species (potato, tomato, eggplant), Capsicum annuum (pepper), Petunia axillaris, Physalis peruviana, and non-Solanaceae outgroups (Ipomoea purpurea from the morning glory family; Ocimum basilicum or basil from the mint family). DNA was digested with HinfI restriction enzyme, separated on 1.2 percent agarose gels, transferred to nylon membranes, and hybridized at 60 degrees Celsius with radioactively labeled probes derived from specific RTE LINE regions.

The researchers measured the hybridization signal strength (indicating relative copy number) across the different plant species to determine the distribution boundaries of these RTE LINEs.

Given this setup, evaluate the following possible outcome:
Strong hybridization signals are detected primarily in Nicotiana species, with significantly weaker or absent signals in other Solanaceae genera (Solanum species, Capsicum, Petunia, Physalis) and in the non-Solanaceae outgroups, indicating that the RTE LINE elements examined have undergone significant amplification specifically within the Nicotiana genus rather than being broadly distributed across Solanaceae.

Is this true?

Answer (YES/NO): NO